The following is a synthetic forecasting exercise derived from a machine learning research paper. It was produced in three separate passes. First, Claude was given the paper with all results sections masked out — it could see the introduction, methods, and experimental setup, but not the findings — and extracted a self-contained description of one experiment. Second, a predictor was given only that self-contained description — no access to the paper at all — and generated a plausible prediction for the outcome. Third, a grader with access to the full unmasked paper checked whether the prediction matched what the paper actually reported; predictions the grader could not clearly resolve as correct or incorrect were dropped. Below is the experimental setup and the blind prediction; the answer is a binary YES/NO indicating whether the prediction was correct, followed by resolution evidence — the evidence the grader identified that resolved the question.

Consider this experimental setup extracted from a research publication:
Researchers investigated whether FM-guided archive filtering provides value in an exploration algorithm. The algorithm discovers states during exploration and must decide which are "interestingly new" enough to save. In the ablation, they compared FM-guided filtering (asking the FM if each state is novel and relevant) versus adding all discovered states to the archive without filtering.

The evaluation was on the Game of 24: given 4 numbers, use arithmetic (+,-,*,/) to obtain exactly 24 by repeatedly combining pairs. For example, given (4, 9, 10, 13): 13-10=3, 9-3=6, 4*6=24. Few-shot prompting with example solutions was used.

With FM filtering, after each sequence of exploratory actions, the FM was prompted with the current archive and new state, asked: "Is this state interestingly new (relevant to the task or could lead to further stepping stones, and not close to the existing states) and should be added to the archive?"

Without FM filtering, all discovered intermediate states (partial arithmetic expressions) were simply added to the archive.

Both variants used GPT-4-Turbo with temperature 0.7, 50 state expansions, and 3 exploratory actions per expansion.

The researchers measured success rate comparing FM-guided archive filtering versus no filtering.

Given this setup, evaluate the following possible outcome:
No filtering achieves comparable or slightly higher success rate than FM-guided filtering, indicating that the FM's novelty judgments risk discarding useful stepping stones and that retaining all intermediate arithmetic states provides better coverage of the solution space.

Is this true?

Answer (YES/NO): NO